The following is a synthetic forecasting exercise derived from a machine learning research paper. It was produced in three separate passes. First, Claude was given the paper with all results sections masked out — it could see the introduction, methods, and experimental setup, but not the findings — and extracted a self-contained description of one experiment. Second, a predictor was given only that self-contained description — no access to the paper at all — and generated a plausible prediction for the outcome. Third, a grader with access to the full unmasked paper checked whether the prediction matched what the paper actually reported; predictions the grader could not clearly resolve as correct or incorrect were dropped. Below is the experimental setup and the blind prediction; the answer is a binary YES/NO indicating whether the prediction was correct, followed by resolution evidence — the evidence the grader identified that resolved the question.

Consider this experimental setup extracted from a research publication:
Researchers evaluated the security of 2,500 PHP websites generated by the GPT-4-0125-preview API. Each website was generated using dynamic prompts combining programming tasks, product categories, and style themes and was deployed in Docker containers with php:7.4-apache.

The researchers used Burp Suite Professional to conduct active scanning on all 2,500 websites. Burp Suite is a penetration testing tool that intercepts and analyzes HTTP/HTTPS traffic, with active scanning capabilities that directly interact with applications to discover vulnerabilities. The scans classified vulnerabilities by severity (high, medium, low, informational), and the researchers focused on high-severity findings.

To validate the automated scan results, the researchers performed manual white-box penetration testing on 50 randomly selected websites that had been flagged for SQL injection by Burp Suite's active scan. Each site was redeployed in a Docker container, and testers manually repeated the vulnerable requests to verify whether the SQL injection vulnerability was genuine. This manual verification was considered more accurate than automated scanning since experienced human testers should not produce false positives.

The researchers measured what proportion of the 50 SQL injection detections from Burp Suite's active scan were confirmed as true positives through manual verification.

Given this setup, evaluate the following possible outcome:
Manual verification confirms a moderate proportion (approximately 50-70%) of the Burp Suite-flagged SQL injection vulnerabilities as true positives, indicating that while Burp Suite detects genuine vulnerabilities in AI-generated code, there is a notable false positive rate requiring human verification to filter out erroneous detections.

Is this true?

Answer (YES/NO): NO